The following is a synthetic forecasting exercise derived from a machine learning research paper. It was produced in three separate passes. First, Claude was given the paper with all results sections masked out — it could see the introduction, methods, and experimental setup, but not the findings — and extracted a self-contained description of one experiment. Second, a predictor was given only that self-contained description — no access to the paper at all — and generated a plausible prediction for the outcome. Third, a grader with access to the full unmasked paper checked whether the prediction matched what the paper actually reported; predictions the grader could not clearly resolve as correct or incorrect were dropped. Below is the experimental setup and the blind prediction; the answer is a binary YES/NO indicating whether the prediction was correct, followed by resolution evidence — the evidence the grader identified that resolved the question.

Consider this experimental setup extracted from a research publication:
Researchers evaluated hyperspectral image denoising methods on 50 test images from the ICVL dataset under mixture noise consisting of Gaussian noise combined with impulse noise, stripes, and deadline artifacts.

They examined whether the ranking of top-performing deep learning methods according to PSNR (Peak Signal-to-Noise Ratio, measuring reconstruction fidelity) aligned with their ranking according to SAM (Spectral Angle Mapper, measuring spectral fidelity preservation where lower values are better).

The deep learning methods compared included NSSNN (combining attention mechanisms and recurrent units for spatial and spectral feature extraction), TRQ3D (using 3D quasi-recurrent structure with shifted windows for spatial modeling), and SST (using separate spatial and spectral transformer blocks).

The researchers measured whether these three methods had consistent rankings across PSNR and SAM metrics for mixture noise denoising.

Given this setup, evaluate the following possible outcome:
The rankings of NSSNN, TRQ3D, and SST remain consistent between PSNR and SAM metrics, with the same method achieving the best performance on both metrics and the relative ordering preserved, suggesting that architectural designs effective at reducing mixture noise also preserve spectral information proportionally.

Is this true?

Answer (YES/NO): NO